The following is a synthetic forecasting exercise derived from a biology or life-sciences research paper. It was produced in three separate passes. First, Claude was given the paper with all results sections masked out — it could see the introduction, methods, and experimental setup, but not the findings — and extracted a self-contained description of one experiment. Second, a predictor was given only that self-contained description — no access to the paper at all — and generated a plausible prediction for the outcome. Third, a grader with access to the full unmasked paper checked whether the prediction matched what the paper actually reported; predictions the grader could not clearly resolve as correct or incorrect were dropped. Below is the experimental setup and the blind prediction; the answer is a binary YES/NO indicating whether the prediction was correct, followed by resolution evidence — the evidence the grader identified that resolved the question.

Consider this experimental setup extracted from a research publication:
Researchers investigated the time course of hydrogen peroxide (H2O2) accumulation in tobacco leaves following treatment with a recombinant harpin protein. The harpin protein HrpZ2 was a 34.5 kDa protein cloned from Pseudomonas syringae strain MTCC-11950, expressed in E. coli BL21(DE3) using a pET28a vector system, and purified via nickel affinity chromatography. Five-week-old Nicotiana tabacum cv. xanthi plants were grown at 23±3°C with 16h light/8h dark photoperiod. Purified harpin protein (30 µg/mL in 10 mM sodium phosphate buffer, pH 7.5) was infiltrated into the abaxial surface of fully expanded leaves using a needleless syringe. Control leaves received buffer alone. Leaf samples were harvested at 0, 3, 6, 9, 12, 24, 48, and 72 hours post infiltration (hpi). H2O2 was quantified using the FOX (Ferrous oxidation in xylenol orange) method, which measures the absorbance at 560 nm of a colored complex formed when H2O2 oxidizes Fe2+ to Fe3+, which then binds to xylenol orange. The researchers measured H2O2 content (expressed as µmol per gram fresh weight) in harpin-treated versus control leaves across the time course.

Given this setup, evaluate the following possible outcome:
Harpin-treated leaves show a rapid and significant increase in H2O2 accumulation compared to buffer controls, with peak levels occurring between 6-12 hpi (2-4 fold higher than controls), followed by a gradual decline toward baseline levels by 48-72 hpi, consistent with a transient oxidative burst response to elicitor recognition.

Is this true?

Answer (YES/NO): NO